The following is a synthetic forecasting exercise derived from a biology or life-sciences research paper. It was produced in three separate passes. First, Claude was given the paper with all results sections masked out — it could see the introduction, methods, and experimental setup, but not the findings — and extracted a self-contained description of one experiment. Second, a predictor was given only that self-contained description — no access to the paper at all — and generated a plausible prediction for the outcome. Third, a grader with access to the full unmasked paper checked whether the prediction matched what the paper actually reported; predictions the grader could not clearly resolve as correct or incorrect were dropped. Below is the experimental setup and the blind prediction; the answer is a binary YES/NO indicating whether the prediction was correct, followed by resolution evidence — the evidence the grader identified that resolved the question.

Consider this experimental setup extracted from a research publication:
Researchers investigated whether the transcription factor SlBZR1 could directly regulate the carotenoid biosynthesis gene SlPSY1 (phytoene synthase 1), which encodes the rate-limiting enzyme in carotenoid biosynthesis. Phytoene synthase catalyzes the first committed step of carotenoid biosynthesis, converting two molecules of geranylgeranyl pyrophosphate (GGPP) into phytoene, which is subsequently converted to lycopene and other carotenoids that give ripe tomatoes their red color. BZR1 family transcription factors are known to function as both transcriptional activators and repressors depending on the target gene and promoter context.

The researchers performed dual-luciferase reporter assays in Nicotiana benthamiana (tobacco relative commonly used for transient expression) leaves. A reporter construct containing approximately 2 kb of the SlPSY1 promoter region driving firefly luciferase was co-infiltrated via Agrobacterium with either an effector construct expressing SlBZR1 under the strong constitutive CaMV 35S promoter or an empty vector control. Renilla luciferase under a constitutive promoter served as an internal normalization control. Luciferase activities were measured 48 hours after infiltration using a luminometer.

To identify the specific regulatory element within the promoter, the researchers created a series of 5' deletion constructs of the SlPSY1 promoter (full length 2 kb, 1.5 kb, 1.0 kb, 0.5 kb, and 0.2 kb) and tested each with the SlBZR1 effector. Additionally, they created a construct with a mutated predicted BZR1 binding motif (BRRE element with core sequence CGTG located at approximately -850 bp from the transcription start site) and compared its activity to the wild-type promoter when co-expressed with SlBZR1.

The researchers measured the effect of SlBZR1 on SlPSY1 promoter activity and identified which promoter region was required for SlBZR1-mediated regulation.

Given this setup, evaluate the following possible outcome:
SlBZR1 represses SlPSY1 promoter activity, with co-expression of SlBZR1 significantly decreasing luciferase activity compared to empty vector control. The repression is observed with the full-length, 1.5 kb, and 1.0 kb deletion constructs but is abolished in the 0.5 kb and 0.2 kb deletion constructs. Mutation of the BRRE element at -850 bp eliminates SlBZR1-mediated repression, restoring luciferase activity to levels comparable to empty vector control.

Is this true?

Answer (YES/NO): NO